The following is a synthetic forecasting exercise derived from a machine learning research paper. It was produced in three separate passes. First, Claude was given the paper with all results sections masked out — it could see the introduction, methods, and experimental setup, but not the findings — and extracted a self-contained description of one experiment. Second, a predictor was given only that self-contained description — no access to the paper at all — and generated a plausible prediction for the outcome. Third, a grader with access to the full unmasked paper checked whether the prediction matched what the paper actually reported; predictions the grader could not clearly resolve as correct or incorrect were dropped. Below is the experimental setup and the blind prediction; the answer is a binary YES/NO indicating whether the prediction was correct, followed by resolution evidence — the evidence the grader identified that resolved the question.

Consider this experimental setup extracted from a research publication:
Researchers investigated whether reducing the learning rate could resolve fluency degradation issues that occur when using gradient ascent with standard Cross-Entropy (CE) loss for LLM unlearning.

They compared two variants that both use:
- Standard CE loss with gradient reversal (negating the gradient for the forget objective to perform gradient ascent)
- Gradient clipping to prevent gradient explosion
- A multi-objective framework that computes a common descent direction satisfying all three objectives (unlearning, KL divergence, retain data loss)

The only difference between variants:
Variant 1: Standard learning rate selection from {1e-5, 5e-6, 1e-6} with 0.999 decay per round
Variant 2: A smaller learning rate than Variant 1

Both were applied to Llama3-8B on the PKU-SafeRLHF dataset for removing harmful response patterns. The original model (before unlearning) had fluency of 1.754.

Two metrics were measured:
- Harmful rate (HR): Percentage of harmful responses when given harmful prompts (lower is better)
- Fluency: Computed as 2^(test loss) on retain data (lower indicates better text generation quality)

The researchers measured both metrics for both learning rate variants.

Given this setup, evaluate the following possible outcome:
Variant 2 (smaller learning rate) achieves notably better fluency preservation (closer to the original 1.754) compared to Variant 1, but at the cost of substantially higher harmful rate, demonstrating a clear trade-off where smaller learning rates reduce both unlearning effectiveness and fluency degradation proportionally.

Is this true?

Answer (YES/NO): YES